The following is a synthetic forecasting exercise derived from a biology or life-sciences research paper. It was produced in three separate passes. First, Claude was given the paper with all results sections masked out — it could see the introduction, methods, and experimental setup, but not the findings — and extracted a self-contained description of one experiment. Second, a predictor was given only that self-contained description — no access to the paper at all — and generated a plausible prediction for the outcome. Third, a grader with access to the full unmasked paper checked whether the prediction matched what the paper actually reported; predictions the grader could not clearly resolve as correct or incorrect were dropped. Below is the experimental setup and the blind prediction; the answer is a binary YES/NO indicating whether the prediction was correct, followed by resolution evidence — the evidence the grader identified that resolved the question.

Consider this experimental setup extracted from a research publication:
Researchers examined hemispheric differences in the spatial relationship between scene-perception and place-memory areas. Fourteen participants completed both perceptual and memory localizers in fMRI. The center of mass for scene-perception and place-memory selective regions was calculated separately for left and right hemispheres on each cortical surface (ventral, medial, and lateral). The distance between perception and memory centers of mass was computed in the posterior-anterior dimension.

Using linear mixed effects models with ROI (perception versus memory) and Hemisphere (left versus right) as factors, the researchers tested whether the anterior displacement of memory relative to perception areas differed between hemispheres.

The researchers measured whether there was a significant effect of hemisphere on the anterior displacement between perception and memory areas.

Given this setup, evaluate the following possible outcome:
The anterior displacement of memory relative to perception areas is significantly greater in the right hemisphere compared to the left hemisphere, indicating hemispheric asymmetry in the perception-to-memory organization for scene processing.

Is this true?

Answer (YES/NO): NO